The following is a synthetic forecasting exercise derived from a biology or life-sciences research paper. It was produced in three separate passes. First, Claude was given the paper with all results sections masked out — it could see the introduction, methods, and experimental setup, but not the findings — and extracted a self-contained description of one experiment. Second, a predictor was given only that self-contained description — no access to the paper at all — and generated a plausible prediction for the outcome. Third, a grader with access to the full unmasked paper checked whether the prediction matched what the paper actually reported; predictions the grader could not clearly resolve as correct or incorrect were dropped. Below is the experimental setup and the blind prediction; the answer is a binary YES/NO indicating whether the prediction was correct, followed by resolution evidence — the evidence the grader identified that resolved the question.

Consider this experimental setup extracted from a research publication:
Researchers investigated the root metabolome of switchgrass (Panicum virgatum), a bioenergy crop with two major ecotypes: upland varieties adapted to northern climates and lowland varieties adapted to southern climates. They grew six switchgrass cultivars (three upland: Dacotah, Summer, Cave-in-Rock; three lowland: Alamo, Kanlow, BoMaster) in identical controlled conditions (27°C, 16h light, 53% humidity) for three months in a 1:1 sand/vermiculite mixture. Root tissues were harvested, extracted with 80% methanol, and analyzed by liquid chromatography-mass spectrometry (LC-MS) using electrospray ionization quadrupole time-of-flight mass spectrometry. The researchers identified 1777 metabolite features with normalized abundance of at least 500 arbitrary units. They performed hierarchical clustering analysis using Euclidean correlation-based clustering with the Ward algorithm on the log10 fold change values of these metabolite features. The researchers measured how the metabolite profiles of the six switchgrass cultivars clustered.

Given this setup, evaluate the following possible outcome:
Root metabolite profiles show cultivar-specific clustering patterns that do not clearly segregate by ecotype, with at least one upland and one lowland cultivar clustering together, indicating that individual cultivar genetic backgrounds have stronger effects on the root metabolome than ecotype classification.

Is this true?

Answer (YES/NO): NO